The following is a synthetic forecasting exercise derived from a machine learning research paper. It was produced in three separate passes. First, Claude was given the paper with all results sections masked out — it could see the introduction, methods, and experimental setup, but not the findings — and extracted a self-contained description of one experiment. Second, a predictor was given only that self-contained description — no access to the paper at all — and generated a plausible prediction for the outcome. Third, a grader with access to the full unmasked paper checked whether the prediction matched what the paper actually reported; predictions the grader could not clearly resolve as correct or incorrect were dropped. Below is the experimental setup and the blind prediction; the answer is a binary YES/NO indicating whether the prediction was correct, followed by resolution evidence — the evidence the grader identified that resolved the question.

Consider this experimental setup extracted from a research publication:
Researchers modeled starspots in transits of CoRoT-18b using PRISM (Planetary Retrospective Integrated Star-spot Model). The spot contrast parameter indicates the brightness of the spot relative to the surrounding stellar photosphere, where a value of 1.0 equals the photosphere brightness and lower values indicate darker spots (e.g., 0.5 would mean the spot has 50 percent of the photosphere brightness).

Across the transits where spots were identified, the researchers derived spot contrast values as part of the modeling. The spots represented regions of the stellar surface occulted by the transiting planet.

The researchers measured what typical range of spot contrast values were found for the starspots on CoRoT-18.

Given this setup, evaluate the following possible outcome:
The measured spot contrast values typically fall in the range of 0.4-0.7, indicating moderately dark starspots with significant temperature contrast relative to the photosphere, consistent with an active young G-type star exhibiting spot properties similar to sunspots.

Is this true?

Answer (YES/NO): NO